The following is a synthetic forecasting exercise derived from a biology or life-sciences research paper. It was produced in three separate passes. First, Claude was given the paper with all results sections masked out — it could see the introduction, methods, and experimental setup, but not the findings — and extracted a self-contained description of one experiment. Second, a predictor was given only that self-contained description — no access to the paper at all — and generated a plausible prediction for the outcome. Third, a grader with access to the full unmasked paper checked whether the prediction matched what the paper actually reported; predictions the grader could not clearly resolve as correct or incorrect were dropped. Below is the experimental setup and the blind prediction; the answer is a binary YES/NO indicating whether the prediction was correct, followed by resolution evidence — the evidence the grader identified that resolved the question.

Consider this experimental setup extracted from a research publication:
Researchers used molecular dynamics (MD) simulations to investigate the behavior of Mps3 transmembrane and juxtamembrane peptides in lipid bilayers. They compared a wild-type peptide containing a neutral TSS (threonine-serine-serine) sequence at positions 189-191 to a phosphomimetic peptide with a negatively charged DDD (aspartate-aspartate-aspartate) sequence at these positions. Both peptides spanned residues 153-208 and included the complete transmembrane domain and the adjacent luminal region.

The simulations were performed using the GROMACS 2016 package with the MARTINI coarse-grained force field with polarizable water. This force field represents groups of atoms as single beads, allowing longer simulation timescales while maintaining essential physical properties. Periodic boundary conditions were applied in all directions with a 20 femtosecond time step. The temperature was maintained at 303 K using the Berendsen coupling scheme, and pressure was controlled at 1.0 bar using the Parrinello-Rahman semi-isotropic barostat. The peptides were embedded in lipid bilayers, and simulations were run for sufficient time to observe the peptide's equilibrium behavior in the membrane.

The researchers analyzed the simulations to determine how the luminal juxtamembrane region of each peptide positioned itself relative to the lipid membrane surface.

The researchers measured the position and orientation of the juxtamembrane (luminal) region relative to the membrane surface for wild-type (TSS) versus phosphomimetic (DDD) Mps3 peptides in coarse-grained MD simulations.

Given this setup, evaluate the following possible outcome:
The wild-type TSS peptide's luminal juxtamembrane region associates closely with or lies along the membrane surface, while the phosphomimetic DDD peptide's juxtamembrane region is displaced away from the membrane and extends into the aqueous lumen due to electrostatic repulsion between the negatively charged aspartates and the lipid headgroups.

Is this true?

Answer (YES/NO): YES